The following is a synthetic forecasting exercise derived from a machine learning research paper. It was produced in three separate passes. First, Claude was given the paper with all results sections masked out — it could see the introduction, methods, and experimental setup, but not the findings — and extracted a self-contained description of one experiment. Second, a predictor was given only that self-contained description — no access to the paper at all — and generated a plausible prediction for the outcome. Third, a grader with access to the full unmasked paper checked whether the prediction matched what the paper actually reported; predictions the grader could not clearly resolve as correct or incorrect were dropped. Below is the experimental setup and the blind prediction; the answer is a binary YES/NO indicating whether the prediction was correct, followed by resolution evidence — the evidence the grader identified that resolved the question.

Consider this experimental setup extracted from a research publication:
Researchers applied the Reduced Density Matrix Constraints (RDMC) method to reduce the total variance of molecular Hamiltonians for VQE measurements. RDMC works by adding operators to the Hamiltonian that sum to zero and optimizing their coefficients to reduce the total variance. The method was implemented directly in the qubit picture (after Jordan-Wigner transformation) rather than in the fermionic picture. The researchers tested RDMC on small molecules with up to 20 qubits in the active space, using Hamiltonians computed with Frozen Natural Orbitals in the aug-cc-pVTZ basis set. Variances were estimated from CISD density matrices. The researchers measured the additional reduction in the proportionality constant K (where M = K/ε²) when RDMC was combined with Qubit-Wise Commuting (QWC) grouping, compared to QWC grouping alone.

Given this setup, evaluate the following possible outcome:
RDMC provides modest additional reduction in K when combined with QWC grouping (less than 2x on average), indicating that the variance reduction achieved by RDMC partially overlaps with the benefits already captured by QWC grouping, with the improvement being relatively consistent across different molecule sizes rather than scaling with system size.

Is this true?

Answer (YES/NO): NO